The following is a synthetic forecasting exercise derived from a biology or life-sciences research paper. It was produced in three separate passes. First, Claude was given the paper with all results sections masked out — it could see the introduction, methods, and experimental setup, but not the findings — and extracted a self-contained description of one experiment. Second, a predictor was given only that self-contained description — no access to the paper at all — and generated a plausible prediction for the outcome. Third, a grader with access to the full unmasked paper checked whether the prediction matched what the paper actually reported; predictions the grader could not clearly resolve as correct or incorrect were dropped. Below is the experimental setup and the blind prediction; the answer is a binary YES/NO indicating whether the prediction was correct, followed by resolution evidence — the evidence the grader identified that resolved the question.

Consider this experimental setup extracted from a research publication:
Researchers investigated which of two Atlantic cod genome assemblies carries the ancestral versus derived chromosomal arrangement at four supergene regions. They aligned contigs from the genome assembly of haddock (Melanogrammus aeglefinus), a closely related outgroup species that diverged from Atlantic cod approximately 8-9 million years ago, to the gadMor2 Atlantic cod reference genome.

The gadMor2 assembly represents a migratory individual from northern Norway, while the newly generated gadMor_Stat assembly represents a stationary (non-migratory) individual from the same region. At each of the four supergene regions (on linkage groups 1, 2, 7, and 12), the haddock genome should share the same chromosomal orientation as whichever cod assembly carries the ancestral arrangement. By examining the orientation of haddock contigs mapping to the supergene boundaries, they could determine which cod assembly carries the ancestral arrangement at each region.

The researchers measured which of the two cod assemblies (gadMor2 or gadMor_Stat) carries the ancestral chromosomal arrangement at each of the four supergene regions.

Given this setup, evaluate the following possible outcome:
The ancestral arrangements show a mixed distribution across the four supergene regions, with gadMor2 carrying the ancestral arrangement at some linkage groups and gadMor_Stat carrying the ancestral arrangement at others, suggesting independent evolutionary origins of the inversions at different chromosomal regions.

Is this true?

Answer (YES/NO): YES